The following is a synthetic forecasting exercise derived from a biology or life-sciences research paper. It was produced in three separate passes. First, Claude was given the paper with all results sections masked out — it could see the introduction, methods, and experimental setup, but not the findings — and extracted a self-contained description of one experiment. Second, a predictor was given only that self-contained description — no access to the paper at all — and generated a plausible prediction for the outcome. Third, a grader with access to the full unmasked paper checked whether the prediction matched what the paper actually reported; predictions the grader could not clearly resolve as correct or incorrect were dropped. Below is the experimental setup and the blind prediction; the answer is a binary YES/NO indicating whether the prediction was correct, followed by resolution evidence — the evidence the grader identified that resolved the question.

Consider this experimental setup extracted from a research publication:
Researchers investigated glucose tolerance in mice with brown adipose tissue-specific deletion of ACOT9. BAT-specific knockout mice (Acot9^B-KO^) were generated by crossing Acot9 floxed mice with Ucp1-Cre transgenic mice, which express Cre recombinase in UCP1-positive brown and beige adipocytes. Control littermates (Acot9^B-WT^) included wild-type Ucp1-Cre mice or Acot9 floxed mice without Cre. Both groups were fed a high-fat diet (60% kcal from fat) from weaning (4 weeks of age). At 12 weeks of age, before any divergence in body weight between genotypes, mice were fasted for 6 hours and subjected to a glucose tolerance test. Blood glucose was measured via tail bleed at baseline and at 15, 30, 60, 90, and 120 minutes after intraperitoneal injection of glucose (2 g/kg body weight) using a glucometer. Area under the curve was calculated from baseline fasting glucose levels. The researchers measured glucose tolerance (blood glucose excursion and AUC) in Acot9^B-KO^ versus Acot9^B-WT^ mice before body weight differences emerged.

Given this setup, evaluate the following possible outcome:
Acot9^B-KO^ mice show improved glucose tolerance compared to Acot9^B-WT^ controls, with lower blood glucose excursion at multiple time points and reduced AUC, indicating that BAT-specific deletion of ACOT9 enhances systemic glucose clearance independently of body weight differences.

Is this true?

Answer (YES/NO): YES